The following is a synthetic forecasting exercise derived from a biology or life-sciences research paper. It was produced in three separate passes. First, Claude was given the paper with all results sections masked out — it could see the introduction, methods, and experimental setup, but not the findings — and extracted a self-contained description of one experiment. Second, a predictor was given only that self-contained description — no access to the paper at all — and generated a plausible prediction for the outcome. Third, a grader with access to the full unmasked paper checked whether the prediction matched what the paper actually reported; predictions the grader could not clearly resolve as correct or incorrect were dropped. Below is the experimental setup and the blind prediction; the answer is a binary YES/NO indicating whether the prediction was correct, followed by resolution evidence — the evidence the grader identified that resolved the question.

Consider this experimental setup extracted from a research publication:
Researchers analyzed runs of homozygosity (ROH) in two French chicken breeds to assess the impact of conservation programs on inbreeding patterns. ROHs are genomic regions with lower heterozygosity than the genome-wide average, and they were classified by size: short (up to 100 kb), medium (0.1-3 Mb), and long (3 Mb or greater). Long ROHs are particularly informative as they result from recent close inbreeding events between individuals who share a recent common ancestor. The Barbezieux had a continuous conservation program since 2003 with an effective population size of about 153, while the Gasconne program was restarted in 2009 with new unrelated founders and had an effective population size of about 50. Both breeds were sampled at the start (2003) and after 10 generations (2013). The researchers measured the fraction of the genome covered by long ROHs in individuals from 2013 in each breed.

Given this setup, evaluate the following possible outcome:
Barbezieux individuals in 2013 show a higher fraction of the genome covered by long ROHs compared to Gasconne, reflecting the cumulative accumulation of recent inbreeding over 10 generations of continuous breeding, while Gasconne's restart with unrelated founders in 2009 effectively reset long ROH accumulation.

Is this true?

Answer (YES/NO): NO